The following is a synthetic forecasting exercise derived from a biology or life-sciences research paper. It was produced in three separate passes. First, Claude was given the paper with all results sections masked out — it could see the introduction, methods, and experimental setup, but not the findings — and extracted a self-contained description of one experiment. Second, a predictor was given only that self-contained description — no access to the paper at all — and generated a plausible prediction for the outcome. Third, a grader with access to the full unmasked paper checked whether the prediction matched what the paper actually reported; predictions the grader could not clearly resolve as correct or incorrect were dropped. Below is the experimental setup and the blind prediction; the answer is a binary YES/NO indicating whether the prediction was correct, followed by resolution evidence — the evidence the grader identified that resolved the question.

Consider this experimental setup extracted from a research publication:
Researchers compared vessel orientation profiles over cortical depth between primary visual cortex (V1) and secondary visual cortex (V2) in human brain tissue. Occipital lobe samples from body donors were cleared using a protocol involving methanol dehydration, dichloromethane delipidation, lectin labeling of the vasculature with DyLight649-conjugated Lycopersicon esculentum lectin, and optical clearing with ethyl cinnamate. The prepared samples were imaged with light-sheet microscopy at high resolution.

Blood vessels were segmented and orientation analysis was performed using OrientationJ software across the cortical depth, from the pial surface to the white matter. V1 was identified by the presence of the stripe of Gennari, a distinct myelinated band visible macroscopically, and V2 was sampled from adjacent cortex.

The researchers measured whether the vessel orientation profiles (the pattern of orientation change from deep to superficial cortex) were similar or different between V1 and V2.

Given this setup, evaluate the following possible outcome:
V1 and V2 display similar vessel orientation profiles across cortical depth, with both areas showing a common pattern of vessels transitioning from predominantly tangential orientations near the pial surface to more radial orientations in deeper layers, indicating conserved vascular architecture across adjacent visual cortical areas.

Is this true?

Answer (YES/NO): NO